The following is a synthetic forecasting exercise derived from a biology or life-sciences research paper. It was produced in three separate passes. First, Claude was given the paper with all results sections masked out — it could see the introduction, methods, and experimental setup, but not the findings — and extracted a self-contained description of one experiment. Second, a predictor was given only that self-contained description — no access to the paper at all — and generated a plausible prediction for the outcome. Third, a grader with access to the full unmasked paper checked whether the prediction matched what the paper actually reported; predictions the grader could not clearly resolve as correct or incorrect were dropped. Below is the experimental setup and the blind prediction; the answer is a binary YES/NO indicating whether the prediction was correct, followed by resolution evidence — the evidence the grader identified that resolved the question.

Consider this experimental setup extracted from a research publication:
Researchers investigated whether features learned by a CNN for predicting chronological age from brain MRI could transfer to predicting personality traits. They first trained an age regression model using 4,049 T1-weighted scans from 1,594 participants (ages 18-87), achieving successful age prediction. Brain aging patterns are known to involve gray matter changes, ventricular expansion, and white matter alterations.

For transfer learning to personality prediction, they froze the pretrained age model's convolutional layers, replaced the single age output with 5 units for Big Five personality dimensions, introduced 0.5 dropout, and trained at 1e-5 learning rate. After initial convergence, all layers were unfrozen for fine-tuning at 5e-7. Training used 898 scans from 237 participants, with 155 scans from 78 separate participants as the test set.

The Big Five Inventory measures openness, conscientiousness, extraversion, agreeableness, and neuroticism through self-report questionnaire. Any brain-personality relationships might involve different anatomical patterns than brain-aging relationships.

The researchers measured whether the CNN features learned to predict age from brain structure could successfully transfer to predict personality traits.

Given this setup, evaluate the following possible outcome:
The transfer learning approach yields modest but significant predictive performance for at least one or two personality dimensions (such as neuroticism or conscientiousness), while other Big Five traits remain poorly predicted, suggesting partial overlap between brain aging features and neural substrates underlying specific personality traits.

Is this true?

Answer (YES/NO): NO